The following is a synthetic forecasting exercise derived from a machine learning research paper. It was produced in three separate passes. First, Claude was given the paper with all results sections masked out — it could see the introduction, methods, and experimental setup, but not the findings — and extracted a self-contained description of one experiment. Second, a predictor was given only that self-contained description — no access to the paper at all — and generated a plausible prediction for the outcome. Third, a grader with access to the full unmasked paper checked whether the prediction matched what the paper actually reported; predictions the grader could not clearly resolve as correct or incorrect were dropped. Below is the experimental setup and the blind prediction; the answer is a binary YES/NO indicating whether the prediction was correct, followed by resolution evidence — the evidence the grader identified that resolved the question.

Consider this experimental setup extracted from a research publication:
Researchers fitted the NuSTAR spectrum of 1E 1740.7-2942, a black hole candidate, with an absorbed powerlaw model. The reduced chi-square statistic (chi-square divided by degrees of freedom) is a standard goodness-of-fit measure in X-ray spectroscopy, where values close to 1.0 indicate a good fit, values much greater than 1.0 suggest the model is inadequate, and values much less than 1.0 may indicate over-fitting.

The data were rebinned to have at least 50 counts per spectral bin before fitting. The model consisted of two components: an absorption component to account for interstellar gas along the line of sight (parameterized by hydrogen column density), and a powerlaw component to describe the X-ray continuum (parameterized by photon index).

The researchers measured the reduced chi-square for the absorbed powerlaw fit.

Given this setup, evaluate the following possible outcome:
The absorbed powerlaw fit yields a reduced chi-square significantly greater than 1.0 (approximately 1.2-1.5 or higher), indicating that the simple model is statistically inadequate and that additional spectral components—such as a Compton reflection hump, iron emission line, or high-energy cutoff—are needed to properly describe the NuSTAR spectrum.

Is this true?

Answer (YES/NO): NO